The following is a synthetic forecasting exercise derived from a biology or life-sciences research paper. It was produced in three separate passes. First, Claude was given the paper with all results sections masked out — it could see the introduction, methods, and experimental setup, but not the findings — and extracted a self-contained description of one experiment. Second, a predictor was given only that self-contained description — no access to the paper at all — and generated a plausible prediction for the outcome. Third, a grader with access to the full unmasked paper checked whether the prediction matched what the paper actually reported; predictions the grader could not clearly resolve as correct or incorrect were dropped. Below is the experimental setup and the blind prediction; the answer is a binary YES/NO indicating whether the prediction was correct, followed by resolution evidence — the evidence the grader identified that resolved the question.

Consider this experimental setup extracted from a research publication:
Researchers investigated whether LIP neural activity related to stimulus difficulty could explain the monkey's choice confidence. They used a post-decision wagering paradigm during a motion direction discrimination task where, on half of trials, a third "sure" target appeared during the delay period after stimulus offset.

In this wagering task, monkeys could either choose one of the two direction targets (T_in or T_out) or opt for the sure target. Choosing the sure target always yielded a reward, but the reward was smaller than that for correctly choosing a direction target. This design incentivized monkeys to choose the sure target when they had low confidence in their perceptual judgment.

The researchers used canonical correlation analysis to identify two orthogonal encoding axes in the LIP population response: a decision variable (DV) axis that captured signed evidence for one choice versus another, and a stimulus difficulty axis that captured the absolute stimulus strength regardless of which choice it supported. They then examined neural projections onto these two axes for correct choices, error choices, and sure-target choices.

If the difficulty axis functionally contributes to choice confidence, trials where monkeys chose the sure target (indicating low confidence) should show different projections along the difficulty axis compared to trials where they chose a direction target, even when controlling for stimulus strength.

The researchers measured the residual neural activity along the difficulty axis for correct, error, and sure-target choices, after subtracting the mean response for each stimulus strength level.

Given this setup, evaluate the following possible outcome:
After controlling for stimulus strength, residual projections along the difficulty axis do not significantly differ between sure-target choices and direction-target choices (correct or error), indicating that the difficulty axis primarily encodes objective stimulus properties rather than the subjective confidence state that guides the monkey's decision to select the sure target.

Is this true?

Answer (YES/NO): YES